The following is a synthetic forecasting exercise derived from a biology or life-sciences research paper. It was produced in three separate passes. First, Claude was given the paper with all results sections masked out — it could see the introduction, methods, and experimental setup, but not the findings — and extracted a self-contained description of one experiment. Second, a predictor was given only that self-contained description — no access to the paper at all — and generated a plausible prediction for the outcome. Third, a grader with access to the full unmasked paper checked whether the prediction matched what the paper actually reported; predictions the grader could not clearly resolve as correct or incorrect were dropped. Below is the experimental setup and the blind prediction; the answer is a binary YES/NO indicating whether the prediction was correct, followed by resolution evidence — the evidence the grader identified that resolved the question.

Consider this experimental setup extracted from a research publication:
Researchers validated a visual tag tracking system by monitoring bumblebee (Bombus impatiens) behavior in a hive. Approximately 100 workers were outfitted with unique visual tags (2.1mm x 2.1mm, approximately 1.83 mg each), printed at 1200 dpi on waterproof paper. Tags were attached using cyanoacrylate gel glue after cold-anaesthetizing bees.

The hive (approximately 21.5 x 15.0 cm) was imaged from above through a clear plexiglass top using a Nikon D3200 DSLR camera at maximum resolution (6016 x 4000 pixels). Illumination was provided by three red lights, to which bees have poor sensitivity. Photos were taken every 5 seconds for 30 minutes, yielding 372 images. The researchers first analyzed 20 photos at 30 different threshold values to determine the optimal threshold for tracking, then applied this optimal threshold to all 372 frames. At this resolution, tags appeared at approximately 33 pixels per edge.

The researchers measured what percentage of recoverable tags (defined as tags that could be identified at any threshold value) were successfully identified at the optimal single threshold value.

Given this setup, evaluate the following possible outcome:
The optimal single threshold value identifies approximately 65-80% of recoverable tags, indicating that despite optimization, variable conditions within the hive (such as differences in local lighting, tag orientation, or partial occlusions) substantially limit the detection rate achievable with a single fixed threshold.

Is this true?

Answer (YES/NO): NO